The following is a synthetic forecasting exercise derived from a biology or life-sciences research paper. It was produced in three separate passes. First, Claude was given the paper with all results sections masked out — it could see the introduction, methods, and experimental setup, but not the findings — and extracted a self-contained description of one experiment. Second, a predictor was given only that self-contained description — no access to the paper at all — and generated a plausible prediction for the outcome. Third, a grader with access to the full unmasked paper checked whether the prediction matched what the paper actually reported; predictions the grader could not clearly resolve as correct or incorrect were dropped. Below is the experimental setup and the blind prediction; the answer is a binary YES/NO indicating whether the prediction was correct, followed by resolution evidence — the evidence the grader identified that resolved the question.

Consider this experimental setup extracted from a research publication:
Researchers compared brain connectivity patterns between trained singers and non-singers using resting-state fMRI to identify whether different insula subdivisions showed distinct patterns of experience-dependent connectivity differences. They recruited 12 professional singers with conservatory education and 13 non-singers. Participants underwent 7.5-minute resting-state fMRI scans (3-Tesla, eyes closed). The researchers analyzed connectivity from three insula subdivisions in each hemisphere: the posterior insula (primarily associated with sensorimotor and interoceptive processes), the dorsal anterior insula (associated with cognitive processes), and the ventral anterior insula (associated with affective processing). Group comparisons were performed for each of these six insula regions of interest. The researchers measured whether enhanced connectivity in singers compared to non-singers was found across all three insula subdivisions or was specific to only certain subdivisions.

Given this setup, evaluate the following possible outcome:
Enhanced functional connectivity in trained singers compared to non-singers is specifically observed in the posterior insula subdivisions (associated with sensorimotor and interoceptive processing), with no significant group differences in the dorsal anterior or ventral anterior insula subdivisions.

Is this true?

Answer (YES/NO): NO